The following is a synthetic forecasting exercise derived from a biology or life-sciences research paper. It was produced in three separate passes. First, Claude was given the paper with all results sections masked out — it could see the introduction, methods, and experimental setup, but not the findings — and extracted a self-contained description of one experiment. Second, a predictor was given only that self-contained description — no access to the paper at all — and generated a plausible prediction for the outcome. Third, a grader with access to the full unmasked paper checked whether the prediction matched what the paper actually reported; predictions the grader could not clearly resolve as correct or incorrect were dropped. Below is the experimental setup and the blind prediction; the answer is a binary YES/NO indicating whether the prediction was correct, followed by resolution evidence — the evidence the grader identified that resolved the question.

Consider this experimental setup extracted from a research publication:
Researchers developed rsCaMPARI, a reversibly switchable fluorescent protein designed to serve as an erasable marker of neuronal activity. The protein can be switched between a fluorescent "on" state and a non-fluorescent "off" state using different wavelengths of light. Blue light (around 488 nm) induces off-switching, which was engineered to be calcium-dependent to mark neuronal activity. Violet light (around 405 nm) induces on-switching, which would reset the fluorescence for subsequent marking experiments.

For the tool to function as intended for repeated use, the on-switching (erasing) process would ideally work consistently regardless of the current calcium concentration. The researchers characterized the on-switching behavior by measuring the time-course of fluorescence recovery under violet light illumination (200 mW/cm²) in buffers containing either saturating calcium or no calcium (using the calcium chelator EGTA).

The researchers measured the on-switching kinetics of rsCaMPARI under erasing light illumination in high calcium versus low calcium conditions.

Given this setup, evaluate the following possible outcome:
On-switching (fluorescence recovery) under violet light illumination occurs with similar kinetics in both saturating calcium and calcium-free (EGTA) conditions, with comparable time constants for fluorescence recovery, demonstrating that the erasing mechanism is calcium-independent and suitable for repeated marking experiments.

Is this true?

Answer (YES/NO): YES